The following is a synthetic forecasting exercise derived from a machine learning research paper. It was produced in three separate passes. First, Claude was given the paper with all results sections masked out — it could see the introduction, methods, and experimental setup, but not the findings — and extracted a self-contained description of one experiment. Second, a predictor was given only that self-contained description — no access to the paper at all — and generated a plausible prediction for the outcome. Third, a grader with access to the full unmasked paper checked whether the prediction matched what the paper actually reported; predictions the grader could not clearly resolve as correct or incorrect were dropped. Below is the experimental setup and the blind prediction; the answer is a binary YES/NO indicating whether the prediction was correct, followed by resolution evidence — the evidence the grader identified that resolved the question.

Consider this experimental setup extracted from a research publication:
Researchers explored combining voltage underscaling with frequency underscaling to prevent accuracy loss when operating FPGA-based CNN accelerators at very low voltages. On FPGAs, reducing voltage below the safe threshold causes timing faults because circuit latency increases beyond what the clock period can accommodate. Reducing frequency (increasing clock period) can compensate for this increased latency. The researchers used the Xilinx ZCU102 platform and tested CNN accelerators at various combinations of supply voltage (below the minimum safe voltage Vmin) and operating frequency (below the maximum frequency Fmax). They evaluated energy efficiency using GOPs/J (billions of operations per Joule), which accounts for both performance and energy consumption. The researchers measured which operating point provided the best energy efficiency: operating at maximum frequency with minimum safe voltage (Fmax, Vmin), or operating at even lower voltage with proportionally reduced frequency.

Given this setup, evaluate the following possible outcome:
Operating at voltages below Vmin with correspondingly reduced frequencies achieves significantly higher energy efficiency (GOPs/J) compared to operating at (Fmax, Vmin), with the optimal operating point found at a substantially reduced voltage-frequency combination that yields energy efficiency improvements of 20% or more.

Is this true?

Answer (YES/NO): NO